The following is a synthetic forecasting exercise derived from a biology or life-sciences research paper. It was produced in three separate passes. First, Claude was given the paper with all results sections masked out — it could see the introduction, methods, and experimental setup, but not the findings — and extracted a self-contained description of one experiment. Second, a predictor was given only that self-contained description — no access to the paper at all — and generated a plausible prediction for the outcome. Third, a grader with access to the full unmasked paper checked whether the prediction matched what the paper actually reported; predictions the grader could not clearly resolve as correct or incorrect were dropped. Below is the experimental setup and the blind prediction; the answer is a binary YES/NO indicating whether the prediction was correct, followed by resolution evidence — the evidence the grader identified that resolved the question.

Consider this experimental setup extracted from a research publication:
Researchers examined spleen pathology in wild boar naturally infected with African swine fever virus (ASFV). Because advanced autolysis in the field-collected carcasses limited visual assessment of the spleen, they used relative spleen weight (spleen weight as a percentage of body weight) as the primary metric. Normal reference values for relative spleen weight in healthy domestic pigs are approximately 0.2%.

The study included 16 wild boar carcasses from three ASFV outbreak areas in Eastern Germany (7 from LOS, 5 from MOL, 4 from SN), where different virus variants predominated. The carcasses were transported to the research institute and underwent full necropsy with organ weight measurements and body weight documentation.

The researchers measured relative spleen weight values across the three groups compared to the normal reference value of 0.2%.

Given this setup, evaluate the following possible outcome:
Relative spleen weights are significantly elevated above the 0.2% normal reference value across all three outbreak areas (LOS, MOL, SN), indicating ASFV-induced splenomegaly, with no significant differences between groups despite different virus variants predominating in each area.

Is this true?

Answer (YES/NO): YES